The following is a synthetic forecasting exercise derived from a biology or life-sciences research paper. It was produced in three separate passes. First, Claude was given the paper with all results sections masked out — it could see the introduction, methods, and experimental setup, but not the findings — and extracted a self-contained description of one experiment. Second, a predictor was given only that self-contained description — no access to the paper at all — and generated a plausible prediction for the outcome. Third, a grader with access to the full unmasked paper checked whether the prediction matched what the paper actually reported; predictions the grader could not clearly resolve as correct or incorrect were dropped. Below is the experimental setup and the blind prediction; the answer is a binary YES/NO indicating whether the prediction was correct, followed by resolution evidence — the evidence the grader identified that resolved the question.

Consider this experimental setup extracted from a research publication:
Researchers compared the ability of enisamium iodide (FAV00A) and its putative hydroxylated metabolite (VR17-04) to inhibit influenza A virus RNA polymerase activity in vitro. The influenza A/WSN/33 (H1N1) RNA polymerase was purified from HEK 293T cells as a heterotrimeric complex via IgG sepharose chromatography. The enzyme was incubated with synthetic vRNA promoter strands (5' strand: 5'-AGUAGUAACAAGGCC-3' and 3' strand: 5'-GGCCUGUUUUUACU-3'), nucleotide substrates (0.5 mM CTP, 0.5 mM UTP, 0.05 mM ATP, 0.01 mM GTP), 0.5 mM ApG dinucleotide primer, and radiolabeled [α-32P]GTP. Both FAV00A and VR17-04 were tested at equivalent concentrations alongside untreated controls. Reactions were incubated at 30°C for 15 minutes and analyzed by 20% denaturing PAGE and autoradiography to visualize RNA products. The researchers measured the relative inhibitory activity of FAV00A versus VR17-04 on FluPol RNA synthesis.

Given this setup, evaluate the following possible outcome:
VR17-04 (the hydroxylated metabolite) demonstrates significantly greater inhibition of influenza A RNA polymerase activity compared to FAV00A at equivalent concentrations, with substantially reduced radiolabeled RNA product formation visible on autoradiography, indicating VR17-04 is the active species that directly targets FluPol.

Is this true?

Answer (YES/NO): YES